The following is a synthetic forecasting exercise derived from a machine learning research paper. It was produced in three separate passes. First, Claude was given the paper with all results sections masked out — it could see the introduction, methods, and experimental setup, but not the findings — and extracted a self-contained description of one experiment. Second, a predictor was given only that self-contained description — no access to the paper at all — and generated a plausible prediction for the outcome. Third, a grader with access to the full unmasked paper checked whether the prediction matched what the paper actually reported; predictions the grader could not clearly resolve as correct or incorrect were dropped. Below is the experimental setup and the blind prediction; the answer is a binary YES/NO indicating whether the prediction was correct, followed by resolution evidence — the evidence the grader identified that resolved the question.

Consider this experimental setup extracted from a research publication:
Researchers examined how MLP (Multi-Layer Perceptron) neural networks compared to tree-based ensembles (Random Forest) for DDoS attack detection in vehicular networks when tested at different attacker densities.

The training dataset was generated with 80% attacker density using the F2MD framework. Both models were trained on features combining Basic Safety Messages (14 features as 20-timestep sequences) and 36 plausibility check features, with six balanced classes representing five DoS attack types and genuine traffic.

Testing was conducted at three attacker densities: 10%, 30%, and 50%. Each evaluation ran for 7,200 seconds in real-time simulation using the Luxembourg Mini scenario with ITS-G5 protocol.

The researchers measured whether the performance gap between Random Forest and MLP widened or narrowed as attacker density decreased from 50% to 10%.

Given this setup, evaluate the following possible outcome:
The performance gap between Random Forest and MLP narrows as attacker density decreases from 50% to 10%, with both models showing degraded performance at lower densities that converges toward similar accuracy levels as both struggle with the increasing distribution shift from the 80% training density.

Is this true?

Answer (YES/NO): NO